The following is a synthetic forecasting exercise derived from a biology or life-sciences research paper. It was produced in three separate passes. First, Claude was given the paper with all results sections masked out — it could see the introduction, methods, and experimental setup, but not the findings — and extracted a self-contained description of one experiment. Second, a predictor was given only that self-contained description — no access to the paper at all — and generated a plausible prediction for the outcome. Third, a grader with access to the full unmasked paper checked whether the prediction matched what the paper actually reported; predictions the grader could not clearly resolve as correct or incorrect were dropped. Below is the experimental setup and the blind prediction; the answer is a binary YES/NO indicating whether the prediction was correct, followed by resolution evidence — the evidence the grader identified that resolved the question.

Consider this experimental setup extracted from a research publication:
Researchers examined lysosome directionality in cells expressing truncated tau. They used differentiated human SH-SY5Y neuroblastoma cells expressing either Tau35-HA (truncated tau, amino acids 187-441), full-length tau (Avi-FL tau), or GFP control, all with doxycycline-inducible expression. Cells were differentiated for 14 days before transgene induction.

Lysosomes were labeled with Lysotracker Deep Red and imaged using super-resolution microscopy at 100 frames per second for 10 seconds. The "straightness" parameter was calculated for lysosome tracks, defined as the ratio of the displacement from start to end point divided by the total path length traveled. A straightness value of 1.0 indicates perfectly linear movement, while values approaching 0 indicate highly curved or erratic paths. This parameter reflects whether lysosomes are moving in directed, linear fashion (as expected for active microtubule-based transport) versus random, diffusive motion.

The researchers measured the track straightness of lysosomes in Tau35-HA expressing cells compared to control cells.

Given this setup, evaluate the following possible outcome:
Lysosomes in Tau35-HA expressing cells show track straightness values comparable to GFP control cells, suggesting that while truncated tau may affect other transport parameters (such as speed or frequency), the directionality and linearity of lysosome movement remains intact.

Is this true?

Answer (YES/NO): NO